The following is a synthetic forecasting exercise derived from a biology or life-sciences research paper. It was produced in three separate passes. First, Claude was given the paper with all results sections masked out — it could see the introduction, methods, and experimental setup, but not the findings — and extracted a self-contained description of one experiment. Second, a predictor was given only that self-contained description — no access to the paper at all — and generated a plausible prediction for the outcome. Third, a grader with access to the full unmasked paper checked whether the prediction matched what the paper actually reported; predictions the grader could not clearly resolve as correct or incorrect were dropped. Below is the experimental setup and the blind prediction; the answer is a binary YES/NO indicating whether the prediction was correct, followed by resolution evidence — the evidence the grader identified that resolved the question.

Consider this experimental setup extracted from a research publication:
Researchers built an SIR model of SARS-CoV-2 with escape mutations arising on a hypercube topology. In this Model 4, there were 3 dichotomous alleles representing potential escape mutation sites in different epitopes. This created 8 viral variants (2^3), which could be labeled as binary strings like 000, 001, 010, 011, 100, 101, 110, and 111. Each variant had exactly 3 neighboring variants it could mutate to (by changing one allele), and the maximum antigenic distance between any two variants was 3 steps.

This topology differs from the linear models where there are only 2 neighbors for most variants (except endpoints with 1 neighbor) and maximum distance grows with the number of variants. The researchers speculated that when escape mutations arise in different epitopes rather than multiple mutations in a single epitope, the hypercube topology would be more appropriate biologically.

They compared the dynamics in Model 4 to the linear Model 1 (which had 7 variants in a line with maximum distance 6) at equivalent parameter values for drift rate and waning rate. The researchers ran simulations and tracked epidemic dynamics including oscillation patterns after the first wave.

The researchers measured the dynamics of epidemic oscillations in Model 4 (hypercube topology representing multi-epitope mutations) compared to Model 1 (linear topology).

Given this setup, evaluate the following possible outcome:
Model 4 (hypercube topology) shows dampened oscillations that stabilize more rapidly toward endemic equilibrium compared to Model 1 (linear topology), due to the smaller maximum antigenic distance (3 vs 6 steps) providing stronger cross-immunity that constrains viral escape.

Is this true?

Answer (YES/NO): NO